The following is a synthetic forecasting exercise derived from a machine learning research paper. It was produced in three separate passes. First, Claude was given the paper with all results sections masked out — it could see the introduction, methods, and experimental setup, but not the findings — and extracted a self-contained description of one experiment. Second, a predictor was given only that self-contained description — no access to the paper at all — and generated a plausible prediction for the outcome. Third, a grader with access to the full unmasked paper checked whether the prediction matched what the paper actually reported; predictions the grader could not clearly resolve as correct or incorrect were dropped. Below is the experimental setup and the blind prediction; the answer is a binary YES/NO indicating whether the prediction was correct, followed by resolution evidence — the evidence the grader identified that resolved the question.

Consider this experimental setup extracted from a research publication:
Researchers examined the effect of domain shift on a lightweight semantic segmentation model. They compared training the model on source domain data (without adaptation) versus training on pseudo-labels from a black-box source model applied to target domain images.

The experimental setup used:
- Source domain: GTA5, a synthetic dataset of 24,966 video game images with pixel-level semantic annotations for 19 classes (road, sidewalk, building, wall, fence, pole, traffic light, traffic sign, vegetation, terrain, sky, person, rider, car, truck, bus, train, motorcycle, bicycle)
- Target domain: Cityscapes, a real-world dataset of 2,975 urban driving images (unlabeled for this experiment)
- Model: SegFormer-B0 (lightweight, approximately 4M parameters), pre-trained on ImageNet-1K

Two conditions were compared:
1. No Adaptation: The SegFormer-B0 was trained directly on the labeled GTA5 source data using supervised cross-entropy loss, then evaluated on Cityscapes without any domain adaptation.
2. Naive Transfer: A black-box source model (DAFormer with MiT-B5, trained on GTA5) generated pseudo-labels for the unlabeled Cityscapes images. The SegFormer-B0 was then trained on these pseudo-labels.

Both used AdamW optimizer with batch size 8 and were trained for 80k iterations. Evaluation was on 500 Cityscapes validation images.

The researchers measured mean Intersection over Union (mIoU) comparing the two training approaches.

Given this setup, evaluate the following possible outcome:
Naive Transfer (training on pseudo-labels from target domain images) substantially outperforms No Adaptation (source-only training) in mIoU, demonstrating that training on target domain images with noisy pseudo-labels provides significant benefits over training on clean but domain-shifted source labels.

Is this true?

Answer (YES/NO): YES